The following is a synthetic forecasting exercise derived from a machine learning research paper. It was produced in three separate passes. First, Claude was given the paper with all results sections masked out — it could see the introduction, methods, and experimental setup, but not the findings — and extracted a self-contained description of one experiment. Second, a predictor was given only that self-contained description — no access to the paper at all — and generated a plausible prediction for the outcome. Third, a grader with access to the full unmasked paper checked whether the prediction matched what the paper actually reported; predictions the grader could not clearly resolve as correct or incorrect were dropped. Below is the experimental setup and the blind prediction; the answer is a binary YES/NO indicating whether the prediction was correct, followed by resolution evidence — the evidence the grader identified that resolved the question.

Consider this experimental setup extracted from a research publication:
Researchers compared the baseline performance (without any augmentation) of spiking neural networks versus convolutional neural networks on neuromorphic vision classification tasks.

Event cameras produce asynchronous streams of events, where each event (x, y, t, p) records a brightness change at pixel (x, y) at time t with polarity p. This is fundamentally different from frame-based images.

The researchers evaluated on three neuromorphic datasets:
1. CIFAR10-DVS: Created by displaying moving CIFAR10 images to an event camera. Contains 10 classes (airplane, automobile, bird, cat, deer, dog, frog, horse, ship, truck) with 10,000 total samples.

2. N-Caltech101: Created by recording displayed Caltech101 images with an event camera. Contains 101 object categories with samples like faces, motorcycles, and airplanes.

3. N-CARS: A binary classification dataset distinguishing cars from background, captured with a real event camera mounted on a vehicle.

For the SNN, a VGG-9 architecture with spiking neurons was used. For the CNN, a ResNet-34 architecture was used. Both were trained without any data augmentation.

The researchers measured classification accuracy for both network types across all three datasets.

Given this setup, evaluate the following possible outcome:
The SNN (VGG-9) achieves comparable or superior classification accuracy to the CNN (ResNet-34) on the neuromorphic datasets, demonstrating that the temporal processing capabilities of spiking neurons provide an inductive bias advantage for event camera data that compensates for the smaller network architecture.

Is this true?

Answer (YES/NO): NO